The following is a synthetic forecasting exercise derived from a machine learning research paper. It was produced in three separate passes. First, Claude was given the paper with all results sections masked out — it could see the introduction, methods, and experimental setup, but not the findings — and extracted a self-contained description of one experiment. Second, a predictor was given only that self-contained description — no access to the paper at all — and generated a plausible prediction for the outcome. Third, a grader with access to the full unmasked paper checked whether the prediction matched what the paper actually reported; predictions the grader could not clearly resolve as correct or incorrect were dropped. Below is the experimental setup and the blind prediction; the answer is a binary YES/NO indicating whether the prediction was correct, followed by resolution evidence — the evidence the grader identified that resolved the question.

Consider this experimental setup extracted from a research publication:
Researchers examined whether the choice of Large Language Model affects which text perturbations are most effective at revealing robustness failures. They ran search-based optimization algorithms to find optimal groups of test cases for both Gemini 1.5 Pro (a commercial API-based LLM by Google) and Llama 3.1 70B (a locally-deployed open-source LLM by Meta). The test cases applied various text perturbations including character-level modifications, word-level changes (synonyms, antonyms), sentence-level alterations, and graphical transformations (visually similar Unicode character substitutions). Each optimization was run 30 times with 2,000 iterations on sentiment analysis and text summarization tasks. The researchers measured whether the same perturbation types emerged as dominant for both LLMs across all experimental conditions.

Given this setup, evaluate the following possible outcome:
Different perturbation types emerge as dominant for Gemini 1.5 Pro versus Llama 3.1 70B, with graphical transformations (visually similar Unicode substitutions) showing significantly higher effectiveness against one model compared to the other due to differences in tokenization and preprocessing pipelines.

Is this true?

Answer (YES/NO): NO